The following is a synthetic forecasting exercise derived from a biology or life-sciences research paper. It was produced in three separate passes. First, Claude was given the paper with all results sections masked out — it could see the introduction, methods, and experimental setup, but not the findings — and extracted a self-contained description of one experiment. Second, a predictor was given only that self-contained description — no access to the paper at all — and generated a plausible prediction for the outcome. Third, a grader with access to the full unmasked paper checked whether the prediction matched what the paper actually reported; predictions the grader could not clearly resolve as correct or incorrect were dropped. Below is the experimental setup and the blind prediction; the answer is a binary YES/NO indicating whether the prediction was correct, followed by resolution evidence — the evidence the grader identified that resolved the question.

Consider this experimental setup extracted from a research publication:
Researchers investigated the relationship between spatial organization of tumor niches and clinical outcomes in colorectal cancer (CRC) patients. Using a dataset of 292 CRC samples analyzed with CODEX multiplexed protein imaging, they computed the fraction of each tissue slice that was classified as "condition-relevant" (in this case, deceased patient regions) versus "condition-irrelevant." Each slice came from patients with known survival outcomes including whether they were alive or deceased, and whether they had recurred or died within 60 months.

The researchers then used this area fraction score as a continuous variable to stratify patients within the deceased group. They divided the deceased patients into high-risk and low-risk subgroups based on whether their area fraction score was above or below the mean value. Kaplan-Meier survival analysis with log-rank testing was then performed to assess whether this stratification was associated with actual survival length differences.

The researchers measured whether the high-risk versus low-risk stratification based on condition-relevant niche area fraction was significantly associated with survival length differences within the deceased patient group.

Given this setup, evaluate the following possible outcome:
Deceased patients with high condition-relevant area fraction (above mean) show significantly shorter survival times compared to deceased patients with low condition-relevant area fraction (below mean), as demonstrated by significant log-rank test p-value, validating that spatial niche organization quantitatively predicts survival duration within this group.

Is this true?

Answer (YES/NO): YES